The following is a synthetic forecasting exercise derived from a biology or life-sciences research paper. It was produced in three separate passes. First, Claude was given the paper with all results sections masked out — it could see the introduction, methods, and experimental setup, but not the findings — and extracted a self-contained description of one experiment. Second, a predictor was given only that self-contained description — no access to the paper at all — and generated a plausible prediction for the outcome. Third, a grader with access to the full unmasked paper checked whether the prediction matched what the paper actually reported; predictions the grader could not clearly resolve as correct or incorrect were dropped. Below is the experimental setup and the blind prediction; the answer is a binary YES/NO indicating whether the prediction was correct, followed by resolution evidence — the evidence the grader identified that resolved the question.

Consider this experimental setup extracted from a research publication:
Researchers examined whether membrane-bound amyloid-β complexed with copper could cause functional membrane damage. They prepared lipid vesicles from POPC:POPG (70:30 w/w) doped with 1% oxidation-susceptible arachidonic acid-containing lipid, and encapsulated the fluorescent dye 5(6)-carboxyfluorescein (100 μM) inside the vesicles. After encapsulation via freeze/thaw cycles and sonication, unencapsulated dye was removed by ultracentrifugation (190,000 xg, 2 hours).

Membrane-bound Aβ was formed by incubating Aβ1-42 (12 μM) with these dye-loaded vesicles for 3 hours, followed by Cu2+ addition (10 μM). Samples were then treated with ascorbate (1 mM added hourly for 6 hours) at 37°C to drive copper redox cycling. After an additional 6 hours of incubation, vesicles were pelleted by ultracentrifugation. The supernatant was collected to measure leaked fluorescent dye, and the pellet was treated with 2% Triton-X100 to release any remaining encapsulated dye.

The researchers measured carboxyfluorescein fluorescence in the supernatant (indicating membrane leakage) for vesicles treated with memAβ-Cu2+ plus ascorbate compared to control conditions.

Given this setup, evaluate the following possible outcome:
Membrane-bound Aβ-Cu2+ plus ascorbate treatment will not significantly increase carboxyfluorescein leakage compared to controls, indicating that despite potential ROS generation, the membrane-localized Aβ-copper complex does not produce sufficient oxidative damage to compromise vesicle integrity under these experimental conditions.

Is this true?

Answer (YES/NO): NO